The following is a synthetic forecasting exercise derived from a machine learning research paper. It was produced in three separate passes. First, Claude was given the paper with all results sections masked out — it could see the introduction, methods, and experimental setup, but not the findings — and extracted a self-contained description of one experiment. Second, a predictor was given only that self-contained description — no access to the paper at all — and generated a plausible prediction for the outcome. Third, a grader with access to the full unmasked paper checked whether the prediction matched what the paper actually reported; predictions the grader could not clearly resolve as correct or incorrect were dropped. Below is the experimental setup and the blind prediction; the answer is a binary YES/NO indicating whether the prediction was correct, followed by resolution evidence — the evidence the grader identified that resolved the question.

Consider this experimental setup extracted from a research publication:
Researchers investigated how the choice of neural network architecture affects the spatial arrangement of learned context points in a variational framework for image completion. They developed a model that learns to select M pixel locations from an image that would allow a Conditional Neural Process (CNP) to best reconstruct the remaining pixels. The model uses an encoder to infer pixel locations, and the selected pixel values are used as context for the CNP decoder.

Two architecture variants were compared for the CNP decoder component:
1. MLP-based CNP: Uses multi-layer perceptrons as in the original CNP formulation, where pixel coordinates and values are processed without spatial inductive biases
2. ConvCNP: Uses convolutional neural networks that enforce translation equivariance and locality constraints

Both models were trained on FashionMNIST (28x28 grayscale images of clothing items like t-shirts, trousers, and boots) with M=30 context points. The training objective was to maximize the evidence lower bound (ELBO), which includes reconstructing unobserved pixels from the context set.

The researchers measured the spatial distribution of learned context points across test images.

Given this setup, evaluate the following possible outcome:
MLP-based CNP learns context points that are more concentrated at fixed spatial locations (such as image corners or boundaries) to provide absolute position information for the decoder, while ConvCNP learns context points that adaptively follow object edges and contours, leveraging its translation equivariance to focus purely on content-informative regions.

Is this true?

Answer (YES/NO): YES